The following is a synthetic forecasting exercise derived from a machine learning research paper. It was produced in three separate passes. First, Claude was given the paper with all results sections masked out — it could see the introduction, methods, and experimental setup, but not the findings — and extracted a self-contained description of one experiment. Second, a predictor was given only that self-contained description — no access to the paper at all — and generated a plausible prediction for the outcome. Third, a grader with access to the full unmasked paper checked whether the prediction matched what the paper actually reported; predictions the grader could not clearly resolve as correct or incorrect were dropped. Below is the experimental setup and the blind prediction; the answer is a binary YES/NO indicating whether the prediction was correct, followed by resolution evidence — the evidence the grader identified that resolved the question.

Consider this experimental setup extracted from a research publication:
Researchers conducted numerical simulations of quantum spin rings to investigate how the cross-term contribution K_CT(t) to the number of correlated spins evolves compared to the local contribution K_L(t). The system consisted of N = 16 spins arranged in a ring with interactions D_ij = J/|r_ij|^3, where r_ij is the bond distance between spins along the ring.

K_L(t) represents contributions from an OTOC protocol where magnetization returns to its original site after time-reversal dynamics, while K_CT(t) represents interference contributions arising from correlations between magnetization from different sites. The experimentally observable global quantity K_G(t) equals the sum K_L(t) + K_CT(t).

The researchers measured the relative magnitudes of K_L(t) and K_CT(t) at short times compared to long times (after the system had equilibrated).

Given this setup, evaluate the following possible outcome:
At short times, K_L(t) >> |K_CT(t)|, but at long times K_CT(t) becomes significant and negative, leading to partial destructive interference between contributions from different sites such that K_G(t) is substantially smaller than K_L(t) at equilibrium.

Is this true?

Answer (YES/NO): NO